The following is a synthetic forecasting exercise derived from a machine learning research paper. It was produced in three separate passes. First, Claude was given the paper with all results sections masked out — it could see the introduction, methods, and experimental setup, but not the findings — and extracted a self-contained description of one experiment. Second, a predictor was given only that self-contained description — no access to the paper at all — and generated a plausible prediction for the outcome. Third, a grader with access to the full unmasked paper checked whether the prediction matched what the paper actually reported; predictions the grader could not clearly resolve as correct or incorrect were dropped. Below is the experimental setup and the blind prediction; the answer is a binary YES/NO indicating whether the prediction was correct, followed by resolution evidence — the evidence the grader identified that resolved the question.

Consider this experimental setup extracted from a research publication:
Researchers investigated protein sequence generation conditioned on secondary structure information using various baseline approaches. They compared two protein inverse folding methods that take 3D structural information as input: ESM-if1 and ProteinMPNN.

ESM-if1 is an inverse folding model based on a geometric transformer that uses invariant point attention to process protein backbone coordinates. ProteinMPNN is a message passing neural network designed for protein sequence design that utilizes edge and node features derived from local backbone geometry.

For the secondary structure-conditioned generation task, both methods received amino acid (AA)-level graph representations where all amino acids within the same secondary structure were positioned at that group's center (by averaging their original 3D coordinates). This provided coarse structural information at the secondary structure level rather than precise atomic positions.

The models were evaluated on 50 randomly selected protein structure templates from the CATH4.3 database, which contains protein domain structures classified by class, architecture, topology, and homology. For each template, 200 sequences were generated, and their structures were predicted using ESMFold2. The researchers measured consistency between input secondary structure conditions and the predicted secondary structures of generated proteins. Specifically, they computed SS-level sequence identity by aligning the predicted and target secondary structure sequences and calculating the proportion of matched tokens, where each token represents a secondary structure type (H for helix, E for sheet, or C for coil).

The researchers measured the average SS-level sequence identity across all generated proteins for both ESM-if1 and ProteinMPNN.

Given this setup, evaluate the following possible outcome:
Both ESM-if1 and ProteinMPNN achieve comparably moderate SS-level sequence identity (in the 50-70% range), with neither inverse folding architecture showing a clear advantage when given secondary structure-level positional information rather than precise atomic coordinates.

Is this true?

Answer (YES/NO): NO